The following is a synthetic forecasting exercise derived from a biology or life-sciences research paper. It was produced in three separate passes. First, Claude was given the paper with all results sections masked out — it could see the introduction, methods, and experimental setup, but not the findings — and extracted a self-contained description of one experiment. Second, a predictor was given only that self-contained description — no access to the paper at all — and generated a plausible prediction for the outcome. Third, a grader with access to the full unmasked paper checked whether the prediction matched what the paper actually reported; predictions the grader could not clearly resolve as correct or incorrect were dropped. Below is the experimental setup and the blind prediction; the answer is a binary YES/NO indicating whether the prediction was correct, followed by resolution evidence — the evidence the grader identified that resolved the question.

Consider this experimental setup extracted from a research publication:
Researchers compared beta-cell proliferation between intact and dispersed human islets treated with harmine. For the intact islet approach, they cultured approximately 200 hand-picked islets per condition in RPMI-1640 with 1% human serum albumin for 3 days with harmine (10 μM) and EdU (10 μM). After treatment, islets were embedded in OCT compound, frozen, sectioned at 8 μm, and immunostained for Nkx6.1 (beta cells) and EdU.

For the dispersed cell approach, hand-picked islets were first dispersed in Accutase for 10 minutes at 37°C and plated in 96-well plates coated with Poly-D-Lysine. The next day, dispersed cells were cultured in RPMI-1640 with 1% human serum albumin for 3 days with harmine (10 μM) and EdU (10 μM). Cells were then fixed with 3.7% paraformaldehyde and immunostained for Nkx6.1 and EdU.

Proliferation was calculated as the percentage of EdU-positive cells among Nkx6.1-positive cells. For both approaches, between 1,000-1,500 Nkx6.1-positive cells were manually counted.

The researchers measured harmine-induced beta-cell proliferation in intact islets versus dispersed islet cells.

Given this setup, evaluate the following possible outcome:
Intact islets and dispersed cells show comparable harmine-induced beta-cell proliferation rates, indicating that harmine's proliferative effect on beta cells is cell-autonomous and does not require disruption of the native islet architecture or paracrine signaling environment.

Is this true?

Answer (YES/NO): NO